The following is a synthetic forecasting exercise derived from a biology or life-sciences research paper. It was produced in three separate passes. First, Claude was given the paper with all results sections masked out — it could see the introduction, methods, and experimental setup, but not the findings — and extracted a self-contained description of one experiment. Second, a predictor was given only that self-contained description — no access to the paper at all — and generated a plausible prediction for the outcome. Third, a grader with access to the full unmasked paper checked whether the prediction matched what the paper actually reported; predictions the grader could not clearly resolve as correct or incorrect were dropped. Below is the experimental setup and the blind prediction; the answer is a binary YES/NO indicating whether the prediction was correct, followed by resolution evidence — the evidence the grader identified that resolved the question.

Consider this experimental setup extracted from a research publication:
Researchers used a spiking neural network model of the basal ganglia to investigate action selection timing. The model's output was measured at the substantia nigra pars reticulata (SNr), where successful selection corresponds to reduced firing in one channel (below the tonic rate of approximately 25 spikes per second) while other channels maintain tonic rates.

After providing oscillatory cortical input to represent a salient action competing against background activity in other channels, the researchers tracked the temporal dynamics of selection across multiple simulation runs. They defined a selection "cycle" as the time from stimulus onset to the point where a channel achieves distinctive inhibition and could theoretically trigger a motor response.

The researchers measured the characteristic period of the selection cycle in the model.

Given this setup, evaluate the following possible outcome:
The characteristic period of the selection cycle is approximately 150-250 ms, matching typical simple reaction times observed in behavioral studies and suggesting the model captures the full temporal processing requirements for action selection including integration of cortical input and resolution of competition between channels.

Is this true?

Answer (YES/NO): YES